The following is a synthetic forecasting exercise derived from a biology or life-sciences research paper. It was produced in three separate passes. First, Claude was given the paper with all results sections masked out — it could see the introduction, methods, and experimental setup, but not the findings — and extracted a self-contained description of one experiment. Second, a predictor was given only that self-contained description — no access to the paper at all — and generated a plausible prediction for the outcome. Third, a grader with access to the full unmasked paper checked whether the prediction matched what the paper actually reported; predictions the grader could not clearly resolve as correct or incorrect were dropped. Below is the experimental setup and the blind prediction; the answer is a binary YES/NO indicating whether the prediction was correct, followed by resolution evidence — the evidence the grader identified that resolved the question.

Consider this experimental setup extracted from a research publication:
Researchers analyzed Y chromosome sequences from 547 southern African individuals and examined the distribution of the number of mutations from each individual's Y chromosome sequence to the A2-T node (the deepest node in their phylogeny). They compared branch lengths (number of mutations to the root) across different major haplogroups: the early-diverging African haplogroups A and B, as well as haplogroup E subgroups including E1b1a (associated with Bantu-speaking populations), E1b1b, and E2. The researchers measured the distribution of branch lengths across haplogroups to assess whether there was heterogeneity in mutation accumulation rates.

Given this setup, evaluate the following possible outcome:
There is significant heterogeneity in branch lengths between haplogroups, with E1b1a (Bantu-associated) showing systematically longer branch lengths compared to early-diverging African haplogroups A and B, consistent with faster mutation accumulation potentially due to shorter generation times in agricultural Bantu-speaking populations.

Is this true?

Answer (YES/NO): NO